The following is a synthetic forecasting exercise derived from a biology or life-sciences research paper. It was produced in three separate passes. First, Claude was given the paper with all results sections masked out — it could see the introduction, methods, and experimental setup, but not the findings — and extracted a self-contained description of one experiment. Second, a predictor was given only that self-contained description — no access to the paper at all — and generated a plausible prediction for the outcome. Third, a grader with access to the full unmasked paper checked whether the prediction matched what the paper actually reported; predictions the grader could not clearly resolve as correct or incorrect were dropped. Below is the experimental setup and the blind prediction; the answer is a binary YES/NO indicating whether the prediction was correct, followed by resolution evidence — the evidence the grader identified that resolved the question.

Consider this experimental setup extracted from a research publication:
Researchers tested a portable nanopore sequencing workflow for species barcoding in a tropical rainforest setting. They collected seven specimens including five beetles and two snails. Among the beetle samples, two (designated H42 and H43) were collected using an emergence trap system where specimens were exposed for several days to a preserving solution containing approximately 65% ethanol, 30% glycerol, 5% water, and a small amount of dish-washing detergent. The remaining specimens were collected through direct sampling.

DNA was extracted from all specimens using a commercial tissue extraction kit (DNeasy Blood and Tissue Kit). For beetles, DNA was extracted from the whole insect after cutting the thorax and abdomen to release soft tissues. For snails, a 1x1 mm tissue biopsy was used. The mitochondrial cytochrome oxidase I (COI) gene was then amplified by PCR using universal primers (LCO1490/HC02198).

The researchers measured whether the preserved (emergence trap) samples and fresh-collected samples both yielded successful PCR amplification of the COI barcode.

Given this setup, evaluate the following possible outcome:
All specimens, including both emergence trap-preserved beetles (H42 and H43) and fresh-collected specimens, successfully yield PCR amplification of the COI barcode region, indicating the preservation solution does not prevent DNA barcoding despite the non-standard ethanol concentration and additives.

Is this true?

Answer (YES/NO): YES